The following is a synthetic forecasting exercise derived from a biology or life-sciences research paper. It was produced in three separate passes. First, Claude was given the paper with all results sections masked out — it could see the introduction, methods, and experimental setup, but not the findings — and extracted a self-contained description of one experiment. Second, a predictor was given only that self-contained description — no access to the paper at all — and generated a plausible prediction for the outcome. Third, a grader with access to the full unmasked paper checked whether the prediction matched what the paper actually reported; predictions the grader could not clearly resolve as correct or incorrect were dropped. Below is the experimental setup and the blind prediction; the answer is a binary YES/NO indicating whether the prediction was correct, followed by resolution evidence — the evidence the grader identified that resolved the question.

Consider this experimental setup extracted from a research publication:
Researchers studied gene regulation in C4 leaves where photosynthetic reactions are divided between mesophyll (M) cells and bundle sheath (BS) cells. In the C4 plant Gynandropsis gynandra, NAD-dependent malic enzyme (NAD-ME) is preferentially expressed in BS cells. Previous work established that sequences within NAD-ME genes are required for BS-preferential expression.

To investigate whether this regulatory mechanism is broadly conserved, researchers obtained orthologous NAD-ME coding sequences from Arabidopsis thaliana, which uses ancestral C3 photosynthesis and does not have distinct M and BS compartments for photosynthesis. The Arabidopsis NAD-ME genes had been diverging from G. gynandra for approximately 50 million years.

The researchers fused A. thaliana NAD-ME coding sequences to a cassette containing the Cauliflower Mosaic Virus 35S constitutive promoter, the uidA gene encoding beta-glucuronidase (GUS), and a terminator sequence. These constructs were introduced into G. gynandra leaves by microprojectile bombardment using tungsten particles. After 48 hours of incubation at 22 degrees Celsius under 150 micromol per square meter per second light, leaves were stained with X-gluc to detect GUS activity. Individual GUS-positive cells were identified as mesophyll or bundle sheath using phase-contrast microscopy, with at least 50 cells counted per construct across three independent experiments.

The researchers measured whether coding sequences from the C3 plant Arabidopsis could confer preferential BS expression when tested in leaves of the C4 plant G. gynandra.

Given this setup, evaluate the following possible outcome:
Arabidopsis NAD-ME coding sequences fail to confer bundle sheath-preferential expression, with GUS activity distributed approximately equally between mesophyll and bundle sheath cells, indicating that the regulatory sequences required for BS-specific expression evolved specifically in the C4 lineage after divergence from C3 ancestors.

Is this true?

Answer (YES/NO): NO